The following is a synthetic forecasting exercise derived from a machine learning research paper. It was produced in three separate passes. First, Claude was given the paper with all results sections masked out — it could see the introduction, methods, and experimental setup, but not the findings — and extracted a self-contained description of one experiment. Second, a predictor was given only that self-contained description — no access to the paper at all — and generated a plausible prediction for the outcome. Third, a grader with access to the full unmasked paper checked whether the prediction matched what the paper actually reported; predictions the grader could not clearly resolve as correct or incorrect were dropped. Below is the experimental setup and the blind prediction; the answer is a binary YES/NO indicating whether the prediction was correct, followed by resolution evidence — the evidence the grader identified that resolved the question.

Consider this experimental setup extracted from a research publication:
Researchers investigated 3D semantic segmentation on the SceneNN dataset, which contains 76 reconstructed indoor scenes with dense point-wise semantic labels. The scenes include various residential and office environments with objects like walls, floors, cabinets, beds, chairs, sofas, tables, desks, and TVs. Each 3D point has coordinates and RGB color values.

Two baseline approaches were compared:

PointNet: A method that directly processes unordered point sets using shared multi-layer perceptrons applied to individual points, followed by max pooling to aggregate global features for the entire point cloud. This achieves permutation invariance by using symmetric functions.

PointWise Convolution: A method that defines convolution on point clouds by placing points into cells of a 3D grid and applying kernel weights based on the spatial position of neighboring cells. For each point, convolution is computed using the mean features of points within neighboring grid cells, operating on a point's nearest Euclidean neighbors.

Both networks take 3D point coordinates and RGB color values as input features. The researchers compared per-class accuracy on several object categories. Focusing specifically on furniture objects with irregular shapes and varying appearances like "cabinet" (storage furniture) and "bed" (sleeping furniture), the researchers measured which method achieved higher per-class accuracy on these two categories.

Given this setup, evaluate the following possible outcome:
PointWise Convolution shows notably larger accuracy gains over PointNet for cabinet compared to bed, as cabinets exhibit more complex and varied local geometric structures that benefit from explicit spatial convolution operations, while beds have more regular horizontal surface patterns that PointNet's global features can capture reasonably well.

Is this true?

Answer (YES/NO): NO